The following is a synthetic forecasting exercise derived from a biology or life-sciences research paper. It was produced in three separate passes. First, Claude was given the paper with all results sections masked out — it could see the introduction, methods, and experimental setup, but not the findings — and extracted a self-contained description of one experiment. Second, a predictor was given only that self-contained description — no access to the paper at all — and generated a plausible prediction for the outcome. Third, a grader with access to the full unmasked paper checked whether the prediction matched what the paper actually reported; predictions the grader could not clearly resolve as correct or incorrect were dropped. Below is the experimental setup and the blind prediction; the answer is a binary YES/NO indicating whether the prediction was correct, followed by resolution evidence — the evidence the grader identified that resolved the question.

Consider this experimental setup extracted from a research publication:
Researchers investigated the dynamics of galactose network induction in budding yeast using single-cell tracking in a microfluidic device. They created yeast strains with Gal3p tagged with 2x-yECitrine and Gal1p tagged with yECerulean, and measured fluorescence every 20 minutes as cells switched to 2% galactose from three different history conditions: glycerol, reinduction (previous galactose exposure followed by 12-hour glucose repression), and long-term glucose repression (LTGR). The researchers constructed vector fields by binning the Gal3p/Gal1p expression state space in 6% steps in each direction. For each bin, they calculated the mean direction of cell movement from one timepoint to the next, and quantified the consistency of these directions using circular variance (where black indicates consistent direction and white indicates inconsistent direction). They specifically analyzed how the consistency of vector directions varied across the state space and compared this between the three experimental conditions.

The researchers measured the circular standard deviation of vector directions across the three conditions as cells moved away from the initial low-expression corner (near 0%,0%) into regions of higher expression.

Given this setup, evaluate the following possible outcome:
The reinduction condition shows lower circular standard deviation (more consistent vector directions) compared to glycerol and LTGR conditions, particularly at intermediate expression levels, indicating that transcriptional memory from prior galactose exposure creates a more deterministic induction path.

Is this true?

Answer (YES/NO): NO